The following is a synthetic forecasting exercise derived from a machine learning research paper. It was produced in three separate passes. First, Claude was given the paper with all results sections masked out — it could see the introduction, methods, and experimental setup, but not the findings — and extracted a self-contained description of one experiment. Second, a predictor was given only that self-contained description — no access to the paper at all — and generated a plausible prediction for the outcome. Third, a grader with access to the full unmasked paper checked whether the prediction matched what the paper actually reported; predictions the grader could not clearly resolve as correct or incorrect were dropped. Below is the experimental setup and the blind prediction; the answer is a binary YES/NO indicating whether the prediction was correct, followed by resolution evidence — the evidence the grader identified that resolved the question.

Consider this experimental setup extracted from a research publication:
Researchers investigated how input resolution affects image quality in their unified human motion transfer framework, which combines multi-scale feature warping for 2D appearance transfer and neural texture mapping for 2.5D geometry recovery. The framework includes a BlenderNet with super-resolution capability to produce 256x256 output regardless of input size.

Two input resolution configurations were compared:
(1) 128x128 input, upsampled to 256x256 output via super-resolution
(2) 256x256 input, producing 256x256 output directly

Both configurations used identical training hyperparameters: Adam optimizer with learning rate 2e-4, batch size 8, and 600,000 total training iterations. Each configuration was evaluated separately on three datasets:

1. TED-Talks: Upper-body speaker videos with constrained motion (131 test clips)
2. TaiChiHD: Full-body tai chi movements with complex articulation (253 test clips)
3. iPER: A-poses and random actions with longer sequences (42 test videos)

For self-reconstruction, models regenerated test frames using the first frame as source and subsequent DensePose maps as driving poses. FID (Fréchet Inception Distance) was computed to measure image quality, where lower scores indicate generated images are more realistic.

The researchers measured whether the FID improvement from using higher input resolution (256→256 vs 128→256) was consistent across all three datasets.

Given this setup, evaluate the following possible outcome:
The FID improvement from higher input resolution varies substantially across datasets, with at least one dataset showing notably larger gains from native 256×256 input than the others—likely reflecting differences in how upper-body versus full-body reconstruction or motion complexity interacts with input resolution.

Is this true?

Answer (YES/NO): NO